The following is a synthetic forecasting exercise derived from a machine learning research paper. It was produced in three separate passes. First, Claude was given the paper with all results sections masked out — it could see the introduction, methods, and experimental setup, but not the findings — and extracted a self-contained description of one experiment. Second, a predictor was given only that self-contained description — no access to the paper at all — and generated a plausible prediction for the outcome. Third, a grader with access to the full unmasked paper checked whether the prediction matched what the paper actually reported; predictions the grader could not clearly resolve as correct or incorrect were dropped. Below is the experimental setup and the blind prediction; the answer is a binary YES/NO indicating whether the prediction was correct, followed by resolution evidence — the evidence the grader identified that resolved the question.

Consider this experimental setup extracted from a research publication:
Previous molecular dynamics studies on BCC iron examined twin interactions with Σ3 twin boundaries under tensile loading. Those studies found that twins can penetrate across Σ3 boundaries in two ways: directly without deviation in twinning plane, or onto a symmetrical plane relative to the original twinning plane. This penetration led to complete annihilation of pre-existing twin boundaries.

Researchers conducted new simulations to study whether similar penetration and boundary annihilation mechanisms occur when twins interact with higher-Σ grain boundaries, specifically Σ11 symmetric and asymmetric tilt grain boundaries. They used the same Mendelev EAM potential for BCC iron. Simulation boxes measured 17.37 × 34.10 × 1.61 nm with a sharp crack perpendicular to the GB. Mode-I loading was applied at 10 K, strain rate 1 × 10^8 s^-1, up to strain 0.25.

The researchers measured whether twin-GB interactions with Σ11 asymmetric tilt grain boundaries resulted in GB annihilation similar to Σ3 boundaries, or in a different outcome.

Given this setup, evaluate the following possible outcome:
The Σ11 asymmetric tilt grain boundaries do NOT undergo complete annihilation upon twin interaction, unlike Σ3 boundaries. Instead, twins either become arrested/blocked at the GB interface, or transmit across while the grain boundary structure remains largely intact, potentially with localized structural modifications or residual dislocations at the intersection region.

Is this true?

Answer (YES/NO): NO